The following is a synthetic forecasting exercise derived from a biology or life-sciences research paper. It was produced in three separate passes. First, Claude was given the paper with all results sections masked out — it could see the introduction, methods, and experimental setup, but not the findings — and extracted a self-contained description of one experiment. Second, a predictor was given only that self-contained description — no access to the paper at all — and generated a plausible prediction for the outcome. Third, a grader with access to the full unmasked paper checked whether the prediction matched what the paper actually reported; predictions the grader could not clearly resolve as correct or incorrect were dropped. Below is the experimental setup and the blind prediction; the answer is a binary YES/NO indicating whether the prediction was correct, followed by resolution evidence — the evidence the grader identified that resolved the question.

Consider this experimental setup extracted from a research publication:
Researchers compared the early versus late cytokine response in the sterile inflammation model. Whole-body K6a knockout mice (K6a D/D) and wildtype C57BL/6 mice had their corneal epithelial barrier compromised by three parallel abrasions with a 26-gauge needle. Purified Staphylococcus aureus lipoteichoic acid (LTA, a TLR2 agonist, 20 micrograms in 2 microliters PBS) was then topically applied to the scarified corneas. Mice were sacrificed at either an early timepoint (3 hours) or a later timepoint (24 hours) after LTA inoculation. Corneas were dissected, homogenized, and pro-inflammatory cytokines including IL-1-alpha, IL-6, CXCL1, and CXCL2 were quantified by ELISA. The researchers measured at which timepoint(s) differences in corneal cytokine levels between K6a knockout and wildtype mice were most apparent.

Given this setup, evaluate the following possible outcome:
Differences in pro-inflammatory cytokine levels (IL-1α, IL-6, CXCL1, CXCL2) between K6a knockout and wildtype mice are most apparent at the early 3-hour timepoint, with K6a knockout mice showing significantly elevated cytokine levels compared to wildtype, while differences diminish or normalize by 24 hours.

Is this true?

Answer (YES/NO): NO